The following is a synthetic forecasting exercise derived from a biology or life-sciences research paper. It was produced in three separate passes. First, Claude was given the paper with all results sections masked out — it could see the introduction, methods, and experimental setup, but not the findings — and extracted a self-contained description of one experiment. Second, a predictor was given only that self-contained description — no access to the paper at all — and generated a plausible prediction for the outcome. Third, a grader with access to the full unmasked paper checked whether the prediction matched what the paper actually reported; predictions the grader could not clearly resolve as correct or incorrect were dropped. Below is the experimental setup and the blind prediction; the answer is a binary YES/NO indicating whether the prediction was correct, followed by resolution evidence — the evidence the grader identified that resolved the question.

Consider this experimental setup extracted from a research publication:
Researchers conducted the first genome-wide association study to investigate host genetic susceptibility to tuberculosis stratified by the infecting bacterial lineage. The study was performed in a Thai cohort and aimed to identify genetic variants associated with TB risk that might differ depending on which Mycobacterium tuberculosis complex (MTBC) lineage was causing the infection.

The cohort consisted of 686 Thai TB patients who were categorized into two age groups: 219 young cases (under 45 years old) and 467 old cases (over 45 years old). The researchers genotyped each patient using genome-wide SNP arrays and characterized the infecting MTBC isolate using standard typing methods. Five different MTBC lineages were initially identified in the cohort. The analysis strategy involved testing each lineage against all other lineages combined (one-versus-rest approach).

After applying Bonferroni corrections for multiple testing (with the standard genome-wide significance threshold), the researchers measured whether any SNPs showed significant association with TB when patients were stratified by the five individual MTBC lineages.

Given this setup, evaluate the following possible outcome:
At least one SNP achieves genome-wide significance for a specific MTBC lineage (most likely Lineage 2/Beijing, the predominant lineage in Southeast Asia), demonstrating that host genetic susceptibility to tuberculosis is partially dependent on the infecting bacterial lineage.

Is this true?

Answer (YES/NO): NO